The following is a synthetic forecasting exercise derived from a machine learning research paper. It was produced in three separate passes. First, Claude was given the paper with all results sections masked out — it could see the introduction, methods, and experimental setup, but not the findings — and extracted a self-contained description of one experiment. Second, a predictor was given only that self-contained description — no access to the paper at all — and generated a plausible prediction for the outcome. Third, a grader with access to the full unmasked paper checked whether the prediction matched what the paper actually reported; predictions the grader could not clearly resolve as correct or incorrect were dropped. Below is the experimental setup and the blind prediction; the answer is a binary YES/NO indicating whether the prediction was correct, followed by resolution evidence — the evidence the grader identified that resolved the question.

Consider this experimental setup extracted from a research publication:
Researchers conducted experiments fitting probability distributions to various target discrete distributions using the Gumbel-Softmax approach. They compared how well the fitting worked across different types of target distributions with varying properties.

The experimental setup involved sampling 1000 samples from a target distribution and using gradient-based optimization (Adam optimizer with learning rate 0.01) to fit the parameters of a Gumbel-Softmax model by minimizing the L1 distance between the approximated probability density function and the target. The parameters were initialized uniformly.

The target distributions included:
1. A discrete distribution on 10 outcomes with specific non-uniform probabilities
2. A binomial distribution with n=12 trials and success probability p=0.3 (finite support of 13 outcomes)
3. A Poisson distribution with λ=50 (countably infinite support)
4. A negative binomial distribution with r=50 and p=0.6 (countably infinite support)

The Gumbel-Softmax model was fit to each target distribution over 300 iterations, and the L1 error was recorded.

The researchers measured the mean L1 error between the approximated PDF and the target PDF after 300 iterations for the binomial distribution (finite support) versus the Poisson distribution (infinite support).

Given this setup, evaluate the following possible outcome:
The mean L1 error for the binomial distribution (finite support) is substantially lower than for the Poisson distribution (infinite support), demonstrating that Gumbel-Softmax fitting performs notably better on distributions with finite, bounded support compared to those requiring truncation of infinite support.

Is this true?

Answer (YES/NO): YES